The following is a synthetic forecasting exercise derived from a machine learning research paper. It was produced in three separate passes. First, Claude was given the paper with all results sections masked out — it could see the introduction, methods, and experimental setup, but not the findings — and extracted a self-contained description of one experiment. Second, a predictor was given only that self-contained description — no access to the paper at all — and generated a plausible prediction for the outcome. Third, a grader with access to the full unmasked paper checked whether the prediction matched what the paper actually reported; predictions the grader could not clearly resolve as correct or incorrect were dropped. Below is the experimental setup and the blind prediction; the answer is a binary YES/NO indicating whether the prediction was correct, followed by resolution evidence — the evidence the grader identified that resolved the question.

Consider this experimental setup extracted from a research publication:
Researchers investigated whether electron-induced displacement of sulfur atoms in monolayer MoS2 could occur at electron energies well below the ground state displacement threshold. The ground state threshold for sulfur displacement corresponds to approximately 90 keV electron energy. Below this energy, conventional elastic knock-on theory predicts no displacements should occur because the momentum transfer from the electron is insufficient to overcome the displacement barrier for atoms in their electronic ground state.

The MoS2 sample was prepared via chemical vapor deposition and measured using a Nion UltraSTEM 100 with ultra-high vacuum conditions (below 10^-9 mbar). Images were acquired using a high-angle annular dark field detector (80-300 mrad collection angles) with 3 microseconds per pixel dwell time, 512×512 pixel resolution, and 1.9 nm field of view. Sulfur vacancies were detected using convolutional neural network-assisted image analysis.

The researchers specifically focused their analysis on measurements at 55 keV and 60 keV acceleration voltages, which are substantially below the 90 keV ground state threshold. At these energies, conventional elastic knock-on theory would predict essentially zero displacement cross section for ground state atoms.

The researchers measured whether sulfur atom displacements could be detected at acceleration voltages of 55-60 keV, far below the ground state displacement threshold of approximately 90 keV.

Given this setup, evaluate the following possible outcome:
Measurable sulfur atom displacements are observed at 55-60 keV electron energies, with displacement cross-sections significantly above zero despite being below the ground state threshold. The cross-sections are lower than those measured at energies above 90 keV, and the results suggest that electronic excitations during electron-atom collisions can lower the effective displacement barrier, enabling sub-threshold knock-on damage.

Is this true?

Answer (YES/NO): YES